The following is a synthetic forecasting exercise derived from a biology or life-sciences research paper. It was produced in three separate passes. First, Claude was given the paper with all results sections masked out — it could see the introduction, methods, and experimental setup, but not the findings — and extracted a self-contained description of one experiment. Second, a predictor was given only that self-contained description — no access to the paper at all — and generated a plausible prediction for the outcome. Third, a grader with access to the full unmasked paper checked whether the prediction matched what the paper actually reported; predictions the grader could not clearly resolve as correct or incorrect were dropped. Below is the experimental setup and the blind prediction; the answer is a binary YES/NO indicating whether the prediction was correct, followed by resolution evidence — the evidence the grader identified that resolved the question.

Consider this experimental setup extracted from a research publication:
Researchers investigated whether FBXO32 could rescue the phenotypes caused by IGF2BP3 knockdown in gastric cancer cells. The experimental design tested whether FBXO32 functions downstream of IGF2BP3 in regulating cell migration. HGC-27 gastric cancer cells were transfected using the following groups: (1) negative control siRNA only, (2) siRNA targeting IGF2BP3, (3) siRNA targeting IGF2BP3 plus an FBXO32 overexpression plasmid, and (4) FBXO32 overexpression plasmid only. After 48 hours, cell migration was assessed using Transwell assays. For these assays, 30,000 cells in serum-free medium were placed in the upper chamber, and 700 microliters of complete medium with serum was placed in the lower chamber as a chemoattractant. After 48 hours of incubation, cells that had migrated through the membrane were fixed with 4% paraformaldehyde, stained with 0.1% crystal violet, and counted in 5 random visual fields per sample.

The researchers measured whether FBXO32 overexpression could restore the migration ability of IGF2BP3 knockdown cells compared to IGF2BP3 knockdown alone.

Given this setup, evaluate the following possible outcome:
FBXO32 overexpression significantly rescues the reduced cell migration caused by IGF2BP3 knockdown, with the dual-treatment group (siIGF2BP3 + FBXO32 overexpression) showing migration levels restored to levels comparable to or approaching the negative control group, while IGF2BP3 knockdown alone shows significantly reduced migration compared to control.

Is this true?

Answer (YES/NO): YES